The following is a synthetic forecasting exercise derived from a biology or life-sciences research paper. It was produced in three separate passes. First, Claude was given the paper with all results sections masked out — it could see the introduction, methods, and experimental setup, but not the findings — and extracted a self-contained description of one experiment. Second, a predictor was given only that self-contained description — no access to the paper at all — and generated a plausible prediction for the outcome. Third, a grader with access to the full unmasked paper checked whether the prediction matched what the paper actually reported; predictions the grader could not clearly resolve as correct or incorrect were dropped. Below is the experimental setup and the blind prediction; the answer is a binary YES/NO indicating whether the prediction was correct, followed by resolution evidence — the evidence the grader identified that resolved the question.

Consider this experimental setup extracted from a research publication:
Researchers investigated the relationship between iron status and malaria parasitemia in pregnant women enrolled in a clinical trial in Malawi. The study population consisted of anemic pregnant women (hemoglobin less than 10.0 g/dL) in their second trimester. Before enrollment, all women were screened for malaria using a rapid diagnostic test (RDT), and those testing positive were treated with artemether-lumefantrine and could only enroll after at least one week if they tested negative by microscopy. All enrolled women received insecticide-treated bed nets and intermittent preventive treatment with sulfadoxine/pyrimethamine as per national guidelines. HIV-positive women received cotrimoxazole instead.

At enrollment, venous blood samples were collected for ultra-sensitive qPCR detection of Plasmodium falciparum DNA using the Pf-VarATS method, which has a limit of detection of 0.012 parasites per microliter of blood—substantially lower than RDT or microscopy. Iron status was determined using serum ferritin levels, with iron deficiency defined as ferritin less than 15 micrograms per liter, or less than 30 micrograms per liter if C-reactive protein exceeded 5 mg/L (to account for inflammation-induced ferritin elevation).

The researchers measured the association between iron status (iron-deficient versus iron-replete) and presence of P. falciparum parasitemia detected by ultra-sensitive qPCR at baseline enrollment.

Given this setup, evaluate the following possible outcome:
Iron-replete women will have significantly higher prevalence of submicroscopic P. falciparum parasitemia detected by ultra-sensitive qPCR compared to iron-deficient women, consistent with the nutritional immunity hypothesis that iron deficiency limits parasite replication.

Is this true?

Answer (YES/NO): YES